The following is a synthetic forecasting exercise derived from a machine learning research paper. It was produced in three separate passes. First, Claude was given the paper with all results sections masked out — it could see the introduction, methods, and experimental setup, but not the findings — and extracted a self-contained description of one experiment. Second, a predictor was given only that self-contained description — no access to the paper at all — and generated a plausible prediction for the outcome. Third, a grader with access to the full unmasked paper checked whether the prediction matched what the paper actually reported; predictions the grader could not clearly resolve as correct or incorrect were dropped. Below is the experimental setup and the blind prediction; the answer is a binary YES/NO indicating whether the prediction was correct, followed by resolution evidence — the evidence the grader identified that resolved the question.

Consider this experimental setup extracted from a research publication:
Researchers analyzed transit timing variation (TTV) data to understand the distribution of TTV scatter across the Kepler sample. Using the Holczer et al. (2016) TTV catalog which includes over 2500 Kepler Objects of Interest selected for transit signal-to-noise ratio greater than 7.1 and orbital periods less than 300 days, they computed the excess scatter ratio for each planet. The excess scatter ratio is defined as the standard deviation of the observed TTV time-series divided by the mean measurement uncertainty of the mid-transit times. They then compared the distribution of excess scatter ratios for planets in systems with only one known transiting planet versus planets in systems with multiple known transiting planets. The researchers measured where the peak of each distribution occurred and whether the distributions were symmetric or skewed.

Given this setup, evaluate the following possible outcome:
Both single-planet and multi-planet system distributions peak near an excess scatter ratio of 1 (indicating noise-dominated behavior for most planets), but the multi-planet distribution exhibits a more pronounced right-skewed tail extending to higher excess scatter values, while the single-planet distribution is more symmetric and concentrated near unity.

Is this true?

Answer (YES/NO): NO